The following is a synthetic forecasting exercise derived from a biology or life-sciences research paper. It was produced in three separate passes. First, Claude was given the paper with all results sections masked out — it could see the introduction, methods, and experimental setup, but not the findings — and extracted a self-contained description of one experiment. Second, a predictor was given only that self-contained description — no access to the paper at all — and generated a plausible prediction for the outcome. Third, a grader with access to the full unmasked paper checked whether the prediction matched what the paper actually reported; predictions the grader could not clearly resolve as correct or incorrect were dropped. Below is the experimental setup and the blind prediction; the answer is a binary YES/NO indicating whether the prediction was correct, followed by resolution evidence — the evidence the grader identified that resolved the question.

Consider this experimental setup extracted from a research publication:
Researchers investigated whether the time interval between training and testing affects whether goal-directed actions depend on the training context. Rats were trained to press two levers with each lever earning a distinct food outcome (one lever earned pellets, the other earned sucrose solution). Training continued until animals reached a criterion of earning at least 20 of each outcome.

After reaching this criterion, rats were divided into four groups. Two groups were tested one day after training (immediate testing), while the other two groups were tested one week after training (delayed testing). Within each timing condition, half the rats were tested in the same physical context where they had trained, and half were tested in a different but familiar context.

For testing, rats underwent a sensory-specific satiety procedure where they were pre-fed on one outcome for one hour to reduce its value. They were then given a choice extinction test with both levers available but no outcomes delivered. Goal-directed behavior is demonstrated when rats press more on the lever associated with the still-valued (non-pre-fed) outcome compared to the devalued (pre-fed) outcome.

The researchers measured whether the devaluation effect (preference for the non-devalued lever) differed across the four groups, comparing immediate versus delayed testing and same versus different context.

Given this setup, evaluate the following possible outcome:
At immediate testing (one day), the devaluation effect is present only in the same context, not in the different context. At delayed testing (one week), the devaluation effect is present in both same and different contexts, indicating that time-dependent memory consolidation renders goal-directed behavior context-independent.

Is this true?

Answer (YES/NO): YES